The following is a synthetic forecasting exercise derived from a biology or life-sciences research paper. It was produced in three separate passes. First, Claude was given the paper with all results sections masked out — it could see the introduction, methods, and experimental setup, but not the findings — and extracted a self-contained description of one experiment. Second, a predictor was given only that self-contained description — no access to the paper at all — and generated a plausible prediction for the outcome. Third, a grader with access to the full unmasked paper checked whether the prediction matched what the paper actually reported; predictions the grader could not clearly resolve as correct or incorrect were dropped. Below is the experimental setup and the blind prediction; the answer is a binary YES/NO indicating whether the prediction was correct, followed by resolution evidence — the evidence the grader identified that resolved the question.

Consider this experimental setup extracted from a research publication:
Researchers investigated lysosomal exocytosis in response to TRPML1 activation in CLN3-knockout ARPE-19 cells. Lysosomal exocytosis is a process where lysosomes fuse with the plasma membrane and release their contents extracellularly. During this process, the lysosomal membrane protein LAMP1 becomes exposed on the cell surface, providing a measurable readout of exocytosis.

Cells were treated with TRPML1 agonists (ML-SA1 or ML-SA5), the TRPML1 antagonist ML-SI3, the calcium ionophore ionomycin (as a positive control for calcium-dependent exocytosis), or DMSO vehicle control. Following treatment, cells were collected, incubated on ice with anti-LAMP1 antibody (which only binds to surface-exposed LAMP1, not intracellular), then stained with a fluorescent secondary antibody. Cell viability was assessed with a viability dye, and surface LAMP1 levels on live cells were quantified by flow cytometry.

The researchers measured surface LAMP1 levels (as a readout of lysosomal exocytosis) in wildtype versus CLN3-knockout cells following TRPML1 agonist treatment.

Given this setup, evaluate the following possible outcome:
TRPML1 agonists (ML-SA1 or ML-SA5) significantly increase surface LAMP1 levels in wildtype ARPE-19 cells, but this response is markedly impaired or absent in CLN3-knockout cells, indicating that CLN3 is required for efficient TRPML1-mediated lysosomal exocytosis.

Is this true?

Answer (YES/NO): NO